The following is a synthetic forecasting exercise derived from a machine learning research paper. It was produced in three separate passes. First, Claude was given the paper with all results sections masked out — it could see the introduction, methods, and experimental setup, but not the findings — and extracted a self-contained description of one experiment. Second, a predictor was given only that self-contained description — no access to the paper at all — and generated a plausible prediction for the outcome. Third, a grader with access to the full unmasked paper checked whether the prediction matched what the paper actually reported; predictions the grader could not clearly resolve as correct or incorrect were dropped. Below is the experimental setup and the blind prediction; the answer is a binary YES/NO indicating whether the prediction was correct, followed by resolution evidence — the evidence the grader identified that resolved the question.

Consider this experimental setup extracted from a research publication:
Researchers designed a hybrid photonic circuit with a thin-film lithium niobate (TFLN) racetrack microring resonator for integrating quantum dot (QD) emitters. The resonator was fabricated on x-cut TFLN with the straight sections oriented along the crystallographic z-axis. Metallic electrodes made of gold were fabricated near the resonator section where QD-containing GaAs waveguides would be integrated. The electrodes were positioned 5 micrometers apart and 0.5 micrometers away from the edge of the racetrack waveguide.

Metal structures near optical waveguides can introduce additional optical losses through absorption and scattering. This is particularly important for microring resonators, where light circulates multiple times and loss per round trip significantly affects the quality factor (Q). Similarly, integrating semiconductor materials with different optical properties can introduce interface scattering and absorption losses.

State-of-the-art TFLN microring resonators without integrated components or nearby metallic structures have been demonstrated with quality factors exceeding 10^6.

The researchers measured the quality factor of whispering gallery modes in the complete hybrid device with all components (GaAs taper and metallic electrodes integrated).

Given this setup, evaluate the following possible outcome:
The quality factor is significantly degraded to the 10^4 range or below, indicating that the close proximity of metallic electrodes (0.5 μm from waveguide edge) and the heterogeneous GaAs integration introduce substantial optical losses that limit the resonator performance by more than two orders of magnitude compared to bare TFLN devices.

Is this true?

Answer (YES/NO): YES